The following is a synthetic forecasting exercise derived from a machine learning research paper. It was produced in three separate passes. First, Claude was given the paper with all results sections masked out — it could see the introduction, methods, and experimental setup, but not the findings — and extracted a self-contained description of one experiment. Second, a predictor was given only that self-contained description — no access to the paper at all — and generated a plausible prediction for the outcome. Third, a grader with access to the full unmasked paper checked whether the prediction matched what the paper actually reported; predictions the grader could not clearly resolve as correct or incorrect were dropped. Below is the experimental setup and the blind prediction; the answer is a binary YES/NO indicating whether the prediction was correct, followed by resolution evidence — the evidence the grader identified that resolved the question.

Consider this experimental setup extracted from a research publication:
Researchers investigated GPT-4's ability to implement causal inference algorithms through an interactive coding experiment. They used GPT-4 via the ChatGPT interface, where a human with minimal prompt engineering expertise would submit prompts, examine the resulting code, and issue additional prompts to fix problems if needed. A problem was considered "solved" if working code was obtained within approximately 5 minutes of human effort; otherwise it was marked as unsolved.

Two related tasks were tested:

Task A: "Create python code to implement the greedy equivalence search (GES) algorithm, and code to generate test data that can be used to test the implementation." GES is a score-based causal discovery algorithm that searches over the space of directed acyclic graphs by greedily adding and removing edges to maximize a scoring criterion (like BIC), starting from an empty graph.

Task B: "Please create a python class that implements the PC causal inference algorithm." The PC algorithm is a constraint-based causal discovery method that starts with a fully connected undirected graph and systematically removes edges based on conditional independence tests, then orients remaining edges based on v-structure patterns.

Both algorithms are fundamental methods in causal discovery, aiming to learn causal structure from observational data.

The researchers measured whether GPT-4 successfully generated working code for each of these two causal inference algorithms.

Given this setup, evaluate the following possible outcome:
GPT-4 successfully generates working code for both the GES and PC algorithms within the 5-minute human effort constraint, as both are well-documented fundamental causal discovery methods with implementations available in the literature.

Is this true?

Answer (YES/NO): NO